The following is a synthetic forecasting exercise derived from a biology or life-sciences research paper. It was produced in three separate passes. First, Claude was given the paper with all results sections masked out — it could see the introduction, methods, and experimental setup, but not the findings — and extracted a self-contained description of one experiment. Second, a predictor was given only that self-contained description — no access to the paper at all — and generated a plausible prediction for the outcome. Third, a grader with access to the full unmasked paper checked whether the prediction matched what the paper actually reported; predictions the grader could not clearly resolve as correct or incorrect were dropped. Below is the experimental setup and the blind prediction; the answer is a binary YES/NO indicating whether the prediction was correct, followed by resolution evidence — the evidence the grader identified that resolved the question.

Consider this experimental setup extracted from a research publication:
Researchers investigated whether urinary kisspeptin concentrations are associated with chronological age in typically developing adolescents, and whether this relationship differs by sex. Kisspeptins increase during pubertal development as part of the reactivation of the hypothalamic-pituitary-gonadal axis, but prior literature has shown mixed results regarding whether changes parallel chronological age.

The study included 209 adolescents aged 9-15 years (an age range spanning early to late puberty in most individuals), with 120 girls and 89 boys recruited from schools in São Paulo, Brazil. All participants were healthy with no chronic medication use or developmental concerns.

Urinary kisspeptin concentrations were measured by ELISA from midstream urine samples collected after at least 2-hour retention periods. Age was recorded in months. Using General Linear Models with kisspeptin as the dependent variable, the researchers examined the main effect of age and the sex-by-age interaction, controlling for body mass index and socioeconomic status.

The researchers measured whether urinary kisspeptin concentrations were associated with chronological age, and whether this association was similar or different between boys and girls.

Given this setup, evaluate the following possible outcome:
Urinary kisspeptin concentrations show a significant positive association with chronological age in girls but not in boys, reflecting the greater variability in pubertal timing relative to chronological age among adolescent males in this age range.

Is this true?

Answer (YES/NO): NO